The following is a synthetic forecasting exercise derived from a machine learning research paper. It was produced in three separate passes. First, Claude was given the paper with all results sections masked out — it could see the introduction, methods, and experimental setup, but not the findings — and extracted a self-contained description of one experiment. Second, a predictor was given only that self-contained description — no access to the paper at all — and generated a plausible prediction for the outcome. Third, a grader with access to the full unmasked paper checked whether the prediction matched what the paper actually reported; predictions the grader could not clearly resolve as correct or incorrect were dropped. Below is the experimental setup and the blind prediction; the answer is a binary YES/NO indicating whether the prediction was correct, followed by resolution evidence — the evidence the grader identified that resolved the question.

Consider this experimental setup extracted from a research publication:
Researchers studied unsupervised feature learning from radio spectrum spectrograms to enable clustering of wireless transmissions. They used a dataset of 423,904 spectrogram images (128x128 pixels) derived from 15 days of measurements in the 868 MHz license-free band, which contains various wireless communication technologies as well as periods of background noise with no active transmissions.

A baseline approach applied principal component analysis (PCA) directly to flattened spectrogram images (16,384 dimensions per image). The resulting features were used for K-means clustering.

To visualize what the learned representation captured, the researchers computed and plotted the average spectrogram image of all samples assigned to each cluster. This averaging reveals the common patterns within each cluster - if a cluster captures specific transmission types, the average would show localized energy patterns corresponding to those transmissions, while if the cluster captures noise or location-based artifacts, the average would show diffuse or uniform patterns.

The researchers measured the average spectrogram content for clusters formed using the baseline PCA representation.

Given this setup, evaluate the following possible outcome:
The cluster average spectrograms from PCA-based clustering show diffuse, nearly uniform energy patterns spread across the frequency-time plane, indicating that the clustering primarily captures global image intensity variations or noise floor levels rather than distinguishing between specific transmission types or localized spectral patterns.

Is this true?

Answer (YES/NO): NO